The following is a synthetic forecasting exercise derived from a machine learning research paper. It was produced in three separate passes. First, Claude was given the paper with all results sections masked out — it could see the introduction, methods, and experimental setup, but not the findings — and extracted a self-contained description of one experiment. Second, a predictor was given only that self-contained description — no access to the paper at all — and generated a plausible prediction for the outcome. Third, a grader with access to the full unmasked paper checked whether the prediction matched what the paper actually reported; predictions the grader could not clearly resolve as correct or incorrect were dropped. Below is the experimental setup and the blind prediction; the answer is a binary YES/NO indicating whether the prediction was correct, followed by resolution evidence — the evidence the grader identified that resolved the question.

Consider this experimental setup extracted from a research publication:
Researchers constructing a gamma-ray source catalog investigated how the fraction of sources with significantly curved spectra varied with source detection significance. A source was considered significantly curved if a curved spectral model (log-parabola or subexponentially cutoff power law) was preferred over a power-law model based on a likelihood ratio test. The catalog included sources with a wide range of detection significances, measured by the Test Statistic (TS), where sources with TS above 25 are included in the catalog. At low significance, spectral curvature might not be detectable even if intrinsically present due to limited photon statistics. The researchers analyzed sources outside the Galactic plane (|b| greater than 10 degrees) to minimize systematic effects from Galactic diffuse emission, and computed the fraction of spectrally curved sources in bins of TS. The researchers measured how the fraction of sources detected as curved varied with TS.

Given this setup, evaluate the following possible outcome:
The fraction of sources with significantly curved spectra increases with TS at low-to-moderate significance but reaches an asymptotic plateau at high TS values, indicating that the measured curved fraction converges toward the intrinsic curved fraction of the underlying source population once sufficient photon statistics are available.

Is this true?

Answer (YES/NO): NO